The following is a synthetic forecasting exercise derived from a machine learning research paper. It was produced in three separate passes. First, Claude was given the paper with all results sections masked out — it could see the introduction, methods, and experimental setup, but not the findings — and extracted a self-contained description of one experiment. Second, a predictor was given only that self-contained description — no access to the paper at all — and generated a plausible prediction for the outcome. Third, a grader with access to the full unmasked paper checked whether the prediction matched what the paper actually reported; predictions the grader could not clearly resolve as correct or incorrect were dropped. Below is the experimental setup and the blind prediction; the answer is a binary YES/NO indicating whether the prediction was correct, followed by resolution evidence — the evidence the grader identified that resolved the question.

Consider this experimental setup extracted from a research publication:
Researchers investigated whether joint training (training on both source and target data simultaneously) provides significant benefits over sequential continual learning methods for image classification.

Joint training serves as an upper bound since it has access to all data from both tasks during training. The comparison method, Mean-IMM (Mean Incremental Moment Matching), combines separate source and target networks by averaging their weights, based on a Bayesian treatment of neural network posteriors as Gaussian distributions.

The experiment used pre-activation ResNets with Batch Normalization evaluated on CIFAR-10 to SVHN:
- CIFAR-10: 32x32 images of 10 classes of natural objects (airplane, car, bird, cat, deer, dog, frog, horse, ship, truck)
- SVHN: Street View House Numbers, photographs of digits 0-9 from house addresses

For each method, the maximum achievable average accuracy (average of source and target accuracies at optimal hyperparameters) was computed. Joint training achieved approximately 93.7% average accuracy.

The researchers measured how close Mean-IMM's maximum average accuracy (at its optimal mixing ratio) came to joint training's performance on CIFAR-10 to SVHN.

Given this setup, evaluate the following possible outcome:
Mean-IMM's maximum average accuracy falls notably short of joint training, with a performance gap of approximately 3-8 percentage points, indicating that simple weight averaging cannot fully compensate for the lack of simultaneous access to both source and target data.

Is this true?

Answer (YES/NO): NO